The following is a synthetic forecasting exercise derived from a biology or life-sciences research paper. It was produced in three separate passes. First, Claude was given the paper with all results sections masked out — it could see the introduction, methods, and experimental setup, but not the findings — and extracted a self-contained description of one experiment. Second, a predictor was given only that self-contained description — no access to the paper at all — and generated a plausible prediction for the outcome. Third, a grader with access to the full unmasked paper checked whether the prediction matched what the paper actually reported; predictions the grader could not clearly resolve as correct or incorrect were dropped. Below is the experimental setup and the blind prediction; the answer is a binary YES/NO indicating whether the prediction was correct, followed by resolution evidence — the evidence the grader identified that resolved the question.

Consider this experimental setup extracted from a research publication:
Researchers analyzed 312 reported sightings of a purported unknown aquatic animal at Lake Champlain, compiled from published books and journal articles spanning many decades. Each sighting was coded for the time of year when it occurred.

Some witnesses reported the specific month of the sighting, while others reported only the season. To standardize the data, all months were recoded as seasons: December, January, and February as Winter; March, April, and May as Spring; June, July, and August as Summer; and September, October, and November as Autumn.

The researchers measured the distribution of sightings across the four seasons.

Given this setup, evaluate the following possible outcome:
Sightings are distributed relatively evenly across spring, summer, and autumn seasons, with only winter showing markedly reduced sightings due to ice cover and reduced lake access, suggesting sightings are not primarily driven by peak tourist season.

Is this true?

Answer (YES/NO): NO